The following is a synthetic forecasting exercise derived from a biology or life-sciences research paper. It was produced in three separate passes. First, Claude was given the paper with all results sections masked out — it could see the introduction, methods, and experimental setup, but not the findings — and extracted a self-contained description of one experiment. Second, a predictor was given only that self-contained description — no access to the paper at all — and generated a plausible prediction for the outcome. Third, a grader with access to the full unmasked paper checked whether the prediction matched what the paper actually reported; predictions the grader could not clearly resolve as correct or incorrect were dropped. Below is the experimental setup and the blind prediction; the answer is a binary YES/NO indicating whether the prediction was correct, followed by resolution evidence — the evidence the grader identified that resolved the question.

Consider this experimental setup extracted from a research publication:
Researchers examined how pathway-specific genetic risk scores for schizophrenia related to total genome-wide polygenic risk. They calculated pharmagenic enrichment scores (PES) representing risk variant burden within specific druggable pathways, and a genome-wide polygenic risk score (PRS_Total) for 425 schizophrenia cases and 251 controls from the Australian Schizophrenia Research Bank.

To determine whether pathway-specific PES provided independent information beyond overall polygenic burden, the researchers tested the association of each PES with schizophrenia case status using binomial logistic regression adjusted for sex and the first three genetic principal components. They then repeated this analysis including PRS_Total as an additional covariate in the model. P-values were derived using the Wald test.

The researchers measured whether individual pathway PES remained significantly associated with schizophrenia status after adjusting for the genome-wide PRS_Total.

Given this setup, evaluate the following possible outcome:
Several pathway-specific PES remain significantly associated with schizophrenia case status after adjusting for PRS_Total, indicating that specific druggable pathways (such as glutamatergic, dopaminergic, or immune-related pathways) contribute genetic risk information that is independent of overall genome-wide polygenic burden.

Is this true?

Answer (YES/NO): NO